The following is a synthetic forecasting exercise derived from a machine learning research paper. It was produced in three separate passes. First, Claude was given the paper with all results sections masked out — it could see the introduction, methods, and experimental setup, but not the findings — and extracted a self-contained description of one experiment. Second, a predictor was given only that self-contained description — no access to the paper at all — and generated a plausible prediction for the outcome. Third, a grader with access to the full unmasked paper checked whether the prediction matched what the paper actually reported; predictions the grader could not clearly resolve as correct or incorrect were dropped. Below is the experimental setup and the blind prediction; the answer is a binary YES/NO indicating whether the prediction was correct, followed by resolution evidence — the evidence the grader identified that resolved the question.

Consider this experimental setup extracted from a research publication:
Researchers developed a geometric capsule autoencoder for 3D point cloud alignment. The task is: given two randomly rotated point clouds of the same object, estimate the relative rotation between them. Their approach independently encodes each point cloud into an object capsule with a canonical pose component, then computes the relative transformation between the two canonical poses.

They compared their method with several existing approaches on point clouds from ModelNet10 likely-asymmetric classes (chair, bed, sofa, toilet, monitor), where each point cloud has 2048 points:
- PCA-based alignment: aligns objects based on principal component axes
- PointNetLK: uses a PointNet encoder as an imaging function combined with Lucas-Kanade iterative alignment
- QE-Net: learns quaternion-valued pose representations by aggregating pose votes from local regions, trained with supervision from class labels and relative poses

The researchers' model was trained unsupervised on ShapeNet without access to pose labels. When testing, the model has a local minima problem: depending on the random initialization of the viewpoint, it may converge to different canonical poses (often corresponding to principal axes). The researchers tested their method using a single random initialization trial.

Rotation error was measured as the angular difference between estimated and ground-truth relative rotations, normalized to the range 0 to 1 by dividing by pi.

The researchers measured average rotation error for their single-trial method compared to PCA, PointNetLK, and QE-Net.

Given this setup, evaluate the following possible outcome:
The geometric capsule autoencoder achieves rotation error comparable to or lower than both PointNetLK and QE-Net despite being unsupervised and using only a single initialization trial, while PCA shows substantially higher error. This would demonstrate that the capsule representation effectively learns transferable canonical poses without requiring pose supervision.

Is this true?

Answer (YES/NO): NO